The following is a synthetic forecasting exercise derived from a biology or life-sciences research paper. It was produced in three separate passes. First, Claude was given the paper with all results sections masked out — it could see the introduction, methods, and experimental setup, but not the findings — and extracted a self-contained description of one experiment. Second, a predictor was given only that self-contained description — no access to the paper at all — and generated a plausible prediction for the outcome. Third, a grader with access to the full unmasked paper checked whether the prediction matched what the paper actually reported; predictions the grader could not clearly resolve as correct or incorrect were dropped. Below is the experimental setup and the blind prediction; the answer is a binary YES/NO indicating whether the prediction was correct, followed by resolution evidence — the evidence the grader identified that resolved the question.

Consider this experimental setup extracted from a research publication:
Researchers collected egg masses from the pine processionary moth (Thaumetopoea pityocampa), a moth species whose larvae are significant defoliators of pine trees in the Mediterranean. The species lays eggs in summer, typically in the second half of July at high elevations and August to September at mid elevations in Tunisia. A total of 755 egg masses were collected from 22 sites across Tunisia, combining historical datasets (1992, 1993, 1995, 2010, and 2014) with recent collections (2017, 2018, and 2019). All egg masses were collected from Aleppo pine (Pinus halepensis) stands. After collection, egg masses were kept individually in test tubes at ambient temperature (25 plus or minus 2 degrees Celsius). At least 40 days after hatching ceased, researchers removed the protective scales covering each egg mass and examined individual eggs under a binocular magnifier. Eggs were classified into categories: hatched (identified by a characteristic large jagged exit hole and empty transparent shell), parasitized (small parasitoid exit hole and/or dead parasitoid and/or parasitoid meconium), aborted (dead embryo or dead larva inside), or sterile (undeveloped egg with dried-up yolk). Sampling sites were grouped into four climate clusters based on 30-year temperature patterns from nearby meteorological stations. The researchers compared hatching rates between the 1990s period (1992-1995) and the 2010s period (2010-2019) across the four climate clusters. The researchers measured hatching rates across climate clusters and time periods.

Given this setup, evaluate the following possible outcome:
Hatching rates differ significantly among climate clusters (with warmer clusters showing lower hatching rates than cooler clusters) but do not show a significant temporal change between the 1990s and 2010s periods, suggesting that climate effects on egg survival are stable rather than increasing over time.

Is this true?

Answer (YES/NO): NO